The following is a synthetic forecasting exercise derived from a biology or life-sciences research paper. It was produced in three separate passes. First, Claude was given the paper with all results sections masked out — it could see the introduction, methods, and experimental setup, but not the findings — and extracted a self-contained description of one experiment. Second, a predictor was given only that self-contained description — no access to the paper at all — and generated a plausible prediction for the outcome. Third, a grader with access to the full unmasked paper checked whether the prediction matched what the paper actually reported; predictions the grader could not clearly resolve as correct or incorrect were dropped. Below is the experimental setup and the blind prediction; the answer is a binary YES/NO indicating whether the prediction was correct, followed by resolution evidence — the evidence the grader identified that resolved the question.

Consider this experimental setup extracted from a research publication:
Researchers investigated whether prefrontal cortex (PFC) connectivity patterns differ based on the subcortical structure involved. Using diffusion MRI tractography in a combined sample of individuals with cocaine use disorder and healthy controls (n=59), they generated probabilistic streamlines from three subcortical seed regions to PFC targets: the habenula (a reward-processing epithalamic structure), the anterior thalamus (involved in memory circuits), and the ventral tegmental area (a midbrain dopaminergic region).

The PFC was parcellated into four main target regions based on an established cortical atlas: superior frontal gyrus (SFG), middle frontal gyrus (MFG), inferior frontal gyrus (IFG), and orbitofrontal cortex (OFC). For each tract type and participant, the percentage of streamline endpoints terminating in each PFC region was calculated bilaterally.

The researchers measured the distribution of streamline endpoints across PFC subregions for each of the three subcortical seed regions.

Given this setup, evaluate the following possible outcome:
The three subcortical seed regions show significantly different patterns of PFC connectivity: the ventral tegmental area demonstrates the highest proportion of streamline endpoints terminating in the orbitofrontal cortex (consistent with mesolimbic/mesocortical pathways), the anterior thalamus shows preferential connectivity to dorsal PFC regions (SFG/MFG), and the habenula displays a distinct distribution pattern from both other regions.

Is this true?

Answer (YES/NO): NO